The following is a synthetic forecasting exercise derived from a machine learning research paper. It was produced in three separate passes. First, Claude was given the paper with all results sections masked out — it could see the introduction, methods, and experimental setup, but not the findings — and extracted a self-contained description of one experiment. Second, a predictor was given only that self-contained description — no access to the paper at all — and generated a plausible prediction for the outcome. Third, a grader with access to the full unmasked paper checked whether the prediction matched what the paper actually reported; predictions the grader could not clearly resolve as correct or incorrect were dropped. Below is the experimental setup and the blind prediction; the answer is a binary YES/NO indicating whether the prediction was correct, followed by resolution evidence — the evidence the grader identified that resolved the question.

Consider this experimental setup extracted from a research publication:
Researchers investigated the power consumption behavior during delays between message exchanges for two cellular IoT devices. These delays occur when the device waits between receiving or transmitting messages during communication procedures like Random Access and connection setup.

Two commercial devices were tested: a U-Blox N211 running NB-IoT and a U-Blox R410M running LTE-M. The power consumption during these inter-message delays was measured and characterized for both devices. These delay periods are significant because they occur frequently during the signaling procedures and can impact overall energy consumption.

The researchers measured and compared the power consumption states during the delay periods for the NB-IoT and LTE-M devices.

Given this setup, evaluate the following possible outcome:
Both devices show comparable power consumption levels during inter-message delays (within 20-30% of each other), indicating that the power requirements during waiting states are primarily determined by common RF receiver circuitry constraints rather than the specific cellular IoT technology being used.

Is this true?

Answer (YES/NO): NO